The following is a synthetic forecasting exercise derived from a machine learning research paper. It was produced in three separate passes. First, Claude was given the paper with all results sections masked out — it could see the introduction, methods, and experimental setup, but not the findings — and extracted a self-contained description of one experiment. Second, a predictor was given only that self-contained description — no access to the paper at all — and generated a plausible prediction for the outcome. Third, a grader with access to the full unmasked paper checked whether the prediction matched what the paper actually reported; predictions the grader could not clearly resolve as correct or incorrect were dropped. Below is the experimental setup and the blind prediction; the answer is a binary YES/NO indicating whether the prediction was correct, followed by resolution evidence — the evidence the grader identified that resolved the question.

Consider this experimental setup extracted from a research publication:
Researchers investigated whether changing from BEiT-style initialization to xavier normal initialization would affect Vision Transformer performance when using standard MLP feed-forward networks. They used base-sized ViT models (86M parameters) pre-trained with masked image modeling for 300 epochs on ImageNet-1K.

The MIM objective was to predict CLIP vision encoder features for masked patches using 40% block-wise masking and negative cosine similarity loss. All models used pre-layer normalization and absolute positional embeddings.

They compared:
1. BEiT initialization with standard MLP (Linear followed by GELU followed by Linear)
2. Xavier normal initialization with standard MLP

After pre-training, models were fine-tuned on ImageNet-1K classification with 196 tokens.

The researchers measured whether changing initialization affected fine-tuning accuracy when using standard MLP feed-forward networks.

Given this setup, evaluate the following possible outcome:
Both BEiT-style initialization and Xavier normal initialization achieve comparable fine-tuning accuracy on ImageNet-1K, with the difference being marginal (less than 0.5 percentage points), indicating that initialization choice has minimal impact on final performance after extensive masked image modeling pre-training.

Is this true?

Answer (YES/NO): YES